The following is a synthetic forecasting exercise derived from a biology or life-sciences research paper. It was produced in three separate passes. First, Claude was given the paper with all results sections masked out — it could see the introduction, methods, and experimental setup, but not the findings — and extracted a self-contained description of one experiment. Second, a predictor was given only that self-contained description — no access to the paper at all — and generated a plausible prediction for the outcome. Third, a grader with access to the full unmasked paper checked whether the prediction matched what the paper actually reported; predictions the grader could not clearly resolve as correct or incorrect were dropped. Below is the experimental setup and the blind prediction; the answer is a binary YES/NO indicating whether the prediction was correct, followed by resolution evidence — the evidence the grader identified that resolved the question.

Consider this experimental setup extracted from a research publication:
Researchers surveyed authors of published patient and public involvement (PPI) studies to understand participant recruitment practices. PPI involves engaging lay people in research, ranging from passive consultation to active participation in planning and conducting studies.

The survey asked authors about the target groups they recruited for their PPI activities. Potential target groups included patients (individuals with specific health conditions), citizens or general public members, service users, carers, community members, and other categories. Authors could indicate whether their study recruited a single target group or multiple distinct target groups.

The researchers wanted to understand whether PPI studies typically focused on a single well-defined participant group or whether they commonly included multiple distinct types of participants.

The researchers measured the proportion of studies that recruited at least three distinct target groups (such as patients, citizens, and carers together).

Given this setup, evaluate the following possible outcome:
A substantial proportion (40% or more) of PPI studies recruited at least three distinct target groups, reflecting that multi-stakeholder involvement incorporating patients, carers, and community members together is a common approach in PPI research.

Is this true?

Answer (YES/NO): NO